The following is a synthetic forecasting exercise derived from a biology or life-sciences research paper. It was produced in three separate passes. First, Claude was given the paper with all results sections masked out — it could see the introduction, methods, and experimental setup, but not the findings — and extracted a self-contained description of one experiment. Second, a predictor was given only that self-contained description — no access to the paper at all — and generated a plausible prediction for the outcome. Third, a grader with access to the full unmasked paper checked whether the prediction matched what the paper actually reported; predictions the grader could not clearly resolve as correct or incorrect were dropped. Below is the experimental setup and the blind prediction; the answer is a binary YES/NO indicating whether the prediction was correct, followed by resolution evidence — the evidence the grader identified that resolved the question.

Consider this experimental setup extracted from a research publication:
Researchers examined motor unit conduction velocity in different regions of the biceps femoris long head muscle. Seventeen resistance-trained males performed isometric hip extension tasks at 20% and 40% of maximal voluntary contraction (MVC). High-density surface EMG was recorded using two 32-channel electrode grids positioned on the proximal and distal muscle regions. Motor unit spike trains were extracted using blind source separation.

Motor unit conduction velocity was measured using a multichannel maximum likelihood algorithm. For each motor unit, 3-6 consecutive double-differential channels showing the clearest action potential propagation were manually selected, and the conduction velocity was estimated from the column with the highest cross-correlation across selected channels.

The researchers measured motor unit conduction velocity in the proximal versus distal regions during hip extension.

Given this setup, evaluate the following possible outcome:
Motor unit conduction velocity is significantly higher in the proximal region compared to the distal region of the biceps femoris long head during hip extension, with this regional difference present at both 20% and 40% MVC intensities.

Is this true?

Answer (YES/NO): NO